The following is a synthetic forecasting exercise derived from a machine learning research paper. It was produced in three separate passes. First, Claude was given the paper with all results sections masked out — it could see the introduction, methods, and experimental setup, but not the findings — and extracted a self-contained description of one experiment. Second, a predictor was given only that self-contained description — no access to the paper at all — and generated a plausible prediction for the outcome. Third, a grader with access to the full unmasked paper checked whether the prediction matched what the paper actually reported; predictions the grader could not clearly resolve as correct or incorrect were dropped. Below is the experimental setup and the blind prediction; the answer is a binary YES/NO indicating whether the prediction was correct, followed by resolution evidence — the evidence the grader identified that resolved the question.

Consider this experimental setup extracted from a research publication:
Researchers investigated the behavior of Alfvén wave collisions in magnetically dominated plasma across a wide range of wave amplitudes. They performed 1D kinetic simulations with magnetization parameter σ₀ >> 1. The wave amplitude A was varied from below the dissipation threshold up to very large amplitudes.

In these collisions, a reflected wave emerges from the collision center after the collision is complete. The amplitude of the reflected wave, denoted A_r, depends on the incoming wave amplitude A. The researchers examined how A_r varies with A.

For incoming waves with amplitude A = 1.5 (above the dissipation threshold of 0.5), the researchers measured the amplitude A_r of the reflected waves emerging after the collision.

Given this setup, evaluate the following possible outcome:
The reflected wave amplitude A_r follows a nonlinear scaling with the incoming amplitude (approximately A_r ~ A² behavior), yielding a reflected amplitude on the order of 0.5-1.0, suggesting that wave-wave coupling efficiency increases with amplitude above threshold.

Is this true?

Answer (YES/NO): NO